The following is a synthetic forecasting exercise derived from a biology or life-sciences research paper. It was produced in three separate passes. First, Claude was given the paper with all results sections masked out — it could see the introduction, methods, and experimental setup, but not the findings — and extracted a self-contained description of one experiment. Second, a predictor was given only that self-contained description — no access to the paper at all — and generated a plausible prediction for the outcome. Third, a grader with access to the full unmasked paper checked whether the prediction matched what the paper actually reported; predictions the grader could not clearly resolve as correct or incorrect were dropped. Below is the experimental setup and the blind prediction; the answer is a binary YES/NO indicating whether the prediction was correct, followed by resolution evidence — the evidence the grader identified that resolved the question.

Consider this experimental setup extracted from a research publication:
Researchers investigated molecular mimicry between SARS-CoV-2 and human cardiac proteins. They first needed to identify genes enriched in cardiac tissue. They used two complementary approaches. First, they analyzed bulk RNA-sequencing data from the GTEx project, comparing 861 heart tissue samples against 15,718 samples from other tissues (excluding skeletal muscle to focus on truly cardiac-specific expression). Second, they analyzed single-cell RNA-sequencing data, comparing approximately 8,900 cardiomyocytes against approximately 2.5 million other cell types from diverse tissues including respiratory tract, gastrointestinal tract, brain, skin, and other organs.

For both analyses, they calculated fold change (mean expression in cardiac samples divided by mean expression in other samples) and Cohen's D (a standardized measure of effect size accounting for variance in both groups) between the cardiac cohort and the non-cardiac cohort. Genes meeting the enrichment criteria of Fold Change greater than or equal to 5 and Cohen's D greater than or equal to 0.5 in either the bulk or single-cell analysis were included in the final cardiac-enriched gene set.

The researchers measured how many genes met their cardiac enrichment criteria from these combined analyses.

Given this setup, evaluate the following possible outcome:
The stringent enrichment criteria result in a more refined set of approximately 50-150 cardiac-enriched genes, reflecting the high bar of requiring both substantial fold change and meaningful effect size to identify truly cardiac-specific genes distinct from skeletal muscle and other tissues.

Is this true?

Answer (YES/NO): YES